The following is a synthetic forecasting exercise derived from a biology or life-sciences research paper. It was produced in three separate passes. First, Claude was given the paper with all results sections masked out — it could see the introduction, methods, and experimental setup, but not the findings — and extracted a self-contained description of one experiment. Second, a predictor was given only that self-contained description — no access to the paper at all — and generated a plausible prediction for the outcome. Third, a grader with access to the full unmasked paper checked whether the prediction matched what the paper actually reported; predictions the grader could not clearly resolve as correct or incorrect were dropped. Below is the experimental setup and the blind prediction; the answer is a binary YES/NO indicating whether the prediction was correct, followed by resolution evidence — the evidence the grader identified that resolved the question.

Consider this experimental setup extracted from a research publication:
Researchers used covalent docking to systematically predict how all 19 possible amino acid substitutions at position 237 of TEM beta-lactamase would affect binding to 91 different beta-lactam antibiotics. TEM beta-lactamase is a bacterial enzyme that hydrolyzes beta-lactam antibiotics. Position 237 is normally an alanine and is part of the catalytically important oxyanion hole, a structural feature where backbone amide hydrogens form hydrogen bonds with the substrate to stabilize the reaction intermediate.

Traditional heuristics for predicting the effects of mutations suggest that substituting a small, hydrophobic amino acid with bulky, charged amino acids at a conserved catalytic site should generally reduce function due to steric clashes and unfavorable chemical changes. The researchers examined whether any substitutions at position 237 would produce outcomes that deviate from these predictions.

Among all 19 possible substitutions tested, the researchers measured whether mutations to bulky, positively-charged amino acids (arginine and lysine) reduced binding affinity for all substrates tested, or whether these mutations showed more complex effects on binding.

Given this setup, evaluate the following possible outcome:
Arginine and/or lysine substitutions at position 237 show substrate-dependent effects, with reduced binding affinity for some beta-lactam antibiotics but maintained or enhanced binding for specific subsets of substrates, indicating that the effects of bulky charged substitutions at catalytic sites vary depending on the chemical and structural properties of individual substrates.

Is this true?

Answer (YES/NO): YES